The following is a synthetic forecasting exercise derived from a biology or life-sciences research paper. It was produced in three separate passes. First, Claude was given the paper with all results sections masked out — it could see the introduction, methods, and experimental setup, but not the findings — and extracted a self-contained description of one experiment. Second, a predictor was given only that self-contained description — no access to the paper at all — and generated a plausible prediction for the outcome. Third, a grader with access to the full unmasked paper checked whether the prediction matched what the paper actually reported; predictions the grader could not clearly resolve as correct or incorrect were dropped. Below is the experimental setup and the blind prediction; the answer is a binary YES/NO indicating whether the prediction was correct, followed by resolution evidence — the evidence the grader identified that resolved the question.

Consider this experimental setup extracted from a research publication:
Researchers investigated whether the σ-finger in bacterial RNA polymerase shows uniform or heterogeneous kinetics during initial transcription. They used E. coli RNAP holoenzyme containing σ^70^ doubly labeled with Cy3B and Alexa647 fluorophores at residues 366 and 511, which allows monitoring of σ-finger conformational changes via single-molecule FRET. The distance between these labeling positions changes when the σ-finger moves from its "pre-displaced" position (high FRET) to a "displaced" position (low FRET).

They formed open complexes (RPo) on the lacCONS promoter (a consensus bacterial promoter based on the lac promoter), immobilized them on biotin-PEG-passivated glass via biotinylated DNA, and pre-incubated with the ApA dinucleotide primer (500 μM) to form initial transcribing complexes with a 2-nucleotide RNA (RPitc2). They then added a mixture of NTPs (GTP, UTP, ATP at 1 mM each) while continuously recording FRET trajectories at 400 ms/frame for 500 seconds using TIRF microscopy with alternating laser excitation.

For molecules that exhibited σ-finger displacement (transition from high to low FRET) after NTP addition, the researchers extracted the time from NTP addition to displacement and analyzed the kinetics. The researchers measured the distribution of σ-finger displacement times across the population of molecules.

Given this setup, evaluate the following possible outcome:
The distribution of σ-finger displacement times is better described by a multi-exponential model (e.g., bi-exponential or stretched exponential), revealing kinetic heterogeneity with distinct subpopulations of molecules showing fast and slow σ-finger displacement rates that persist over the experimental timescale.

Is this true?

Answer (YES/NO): YES